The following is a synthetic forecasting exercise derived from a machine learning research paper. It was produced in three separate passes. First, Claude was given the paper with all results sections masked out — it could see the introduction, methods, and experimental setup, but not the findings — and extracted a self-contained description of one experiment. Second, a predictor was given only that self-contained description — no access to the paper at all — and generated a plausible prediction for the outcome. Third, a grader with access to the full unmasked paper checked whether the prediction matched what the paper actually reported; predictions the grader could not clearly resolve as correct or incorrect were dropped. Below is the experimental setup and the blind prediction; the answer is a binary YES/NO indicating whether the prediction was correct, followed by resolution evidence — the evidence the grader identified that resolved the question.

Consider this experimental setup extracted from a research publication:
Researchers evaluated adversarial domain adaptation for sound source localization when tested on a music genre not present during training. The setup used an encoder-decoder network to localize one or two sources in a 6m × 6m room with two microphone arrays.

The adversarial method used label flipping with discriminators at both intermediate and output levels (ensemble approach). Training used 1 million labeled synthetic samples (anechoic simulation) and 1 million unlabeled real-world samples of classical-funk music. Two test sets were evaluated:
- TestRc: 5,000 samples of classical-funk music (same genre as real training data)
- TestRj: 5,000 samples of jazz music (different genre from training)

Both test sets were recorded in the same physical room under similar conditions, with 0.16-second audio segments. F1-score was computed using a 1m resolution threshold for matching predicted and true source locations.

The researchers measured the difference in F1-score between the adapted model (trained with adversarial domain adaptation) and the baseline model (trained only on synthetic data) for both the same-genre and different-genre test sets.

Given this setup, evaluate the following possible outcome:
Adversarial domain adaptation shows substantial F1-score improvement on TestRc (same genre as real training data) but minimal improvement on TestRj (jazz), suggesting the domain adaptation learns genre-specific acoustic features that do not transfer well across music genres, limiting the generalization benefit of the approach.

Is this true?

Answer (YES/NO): NO